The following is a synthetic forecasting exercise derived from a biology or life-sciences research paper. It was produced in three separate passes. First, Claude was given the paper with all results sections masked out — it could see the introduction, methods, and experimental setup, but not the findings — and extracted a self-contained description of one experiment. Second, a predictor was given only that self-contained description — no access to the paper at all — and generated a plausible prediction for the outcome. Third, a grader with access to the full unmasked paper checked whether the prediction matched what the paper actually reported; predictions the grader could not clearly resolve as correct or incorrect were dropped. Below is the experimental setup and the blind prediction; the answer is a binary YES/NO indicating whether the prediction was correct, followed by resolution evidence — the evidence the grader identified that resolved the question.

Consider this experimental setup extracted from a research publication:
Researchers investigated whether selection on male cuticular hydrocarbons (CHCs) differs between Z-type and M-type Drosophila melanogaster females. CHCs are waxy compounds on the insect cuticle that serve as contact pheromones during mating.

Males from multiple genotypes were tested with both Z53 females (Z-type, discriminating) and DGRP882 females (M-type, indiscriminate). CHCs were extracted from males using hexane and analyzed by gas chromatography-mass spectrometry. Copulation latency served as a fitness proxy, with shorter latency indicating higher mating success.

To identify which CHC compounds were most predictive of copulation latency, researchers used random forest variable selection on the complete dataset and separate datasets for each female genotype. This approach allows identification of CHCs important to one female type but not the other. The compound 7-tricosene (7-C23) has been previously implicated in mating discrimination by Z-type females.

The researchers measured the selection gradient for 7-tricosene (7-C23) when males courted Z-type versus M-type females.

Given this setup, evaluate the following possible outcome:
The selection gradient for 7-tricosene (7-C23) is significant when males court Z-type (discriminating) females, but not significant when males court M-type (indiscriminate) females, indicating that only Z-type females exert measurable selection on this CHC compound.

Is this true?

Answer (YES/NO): NO